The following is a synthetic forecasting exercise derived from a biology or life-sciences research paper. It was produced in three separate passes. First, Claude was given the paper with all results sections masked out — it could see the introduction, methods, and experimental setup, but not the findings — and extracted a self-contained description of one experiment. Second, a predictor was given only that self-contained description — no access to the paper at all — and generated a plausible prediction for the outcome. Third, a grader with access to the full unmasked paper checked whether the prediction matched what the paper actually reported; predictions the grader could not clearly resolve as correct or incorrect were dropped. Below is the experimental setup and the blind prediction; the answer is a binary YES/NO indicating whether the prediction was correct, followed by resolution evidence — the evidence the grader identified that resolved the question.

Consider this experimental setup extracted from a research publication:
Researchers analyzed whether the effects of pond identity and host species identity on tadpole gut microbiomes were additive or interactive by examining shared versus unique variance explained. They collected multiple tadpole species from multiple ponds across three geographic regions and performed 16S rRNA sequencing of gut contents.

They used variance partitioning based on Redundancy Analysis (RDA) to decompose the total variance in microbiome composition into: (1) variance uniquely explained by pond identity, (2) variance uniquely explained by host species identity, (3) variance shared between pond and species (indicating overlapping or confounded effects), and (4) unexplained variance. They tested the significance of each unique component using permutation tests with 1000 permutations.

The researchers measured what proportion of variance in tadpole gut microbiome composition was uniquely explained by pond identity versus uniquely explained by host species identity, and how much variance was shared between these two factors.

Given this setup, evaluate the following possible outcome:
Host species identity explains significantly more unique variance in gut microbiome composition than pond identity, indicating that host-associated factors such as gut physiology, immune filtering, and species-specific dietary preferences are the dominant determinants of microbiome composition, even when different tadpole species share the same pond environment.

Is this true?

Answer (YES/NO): NO